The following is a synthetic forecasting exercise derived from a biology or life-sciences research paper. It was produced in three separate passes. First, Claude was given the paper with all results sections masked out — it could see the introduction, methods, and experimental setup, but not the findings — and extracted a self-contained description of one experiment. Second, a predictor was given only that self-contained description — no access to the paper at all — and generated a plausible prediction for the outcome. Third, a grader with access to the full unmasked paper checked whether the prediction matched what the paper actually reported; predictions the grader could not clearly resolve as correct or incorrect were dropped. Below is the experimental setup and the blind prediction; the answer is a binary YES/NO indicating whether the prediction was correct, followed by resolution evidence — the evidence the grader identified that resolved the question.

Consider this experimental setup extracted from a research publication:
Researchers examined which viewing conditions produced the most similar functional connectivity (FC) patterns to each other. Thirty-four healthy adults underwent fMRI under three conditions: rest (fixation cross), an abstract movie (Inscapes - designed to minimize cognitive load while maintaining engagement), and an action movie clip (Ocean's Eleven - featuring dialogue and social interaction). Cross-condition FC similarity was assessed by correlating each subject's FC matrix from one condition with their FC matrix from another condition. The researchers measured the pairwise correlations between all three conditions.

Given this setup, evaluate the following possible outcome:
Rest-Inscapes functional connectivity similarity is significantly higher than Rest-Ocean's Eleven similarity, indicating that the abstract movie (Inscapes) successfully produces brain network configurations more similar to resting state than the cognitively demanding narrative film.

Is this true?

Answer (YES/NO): YES